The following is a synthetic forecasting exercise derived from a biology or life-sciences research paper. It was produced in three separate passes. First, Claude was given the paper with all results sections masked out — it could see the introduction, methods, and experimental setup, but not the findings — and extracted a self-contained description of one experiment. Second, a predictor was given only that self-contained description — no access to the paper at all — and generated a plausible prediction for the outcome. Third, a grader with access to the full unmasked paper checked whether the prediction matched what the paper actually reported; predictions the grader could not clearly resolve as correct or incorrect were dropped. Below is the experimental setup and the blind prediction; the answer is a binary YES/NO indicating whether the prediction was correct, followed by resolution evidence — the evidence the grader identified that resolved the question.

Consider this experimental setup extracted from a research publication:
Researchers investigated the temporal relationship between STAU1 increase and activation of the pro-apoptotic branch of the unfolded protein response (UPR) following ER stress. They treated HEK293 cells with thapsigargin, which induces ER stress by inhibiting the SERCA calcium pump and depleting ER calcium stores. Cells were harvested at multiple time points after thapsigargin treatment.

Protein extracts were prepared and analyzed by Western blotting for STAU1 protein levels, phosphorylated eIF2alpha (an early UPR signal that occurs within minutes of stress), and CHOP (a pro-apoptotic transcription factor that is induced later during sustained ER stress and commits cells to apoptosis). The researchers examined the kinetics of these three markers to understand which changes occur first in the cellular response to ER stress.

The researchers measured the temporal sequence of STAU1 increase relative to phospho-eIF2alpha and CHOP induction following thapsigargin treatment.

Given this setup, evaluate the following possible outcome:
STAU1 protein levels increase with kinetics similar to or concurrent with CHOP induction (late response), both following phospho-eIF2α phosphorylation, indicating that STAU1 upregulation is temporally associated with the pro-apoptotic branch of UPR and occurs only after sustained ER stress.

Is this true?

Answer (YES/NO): NO